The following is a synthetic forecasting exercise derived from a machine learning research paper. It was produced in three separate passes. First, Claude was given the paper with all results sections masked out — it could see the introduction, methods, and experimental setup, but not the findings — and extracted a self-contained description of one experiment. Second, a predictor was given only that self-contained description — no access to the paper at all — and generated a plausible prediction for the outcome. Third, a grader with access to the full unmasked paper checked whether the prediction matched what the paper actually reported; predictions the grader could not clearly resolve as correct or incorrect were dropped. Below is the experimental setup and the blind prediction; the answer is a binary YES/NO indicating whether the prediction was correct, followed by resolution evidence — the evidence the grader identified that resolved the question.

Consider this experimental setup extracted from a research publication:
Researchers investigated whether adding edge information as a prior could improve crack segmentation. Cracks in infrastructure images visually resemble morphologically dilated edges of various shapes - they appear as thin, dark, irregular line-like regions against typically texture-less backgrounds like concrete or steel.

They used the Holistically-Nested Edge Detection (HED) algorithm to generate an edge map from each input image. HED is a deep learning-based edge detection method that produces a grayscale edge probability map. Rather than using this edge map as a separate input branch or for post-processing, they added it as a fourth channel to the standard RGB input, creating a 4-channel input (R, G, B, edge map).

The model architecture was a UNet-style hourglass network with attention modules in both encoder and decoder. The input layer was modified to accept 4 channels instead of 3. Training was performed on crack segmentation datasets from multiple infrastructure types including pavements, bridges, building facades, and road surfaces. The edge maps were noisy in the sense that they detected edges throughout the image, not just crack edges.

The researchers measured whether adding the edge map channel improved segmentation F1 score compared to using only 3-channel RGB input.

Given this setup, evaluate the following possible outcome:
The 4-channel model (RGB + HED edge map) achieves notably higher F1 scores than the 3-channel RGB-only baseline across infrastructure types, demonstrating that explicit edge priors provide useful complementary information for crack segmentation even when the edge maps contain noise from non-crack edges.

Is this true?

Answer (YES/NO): NO